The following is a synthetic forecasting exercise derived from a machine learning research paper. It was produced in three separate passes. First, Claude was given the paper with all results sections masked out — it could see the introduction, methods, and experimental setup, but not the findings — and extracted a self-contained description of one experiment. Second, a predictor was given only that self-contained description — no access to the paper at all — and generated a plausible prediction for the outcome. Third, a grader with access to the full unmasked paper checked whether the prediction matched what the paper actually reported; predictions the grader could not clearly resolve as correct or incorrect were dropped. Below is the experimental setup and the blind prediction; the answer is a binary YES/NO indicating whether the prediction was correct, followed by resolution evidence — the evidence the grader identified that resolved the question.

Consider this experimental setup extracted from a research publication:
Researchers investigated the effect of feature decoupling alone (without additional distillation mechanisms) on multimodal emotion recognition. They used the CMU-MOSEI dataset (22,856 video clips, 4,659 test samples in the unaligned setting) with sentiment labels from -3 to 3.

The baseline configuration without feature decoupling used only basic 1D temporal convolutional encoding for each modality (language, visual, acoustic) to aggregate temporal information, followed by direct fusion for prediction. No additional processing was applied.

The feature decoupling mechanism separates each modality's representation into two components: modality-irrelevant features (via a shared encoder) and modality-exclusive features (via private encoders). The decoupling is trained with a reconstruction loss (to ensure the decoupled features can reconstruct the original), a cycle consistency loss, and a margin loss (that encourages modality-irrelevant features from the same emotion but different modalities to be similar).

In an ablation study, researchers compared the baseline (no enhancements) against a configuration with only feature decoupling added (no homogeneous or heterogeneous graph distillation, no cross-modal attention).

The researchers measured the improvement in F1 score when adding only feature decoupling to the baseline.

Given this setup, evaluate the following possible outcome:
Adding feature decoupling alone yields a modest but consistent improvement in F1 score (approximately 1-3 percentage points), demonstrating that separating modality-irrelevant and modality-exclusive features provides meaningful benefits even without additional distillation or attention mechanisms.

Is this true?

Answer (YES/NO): NO